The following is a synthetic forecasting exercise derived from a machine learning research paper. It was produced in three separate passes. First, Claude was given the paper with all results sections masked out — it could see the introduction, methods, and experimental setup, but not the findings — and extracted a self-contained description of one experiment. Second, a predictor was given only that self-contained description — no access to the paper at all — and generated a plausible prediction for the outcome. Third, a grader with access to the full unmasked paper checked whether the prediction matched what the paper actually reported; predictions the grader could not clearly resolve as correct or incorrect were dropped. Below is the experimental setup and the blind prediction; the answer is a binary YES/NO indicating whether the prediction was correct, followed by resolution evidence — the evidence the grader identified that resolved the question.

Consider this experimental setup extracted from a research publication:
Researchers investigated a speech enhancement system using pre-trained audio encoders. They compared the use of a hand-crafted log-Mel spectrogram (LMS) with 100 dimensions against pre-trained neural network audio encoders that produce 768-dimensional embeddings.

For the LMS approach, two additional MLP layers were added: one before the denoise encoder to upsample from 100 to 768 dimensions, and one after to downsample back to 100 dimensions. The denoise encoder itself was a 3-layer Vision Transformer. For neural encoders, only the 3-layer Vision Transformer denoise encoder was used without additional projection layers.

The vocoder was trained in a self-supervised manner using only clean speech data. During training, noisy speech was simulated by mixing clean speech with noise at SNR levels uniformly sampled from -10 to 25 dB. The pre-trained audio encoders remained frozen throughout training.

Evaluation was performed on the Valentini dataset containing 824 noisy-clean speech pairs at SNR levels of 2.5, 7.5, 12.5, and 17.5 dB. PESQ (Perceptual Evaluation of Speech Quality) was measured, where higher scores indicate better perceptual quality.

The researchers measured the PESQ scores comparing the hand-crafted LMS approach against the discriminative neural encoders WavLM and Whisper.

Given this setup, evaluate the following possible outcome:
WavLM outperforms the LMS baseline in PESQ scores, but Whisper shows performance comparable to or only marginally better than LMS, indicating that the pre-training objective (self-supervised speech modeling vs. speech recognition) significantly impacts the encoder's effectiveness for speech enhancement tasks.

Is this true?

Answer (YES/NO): NO